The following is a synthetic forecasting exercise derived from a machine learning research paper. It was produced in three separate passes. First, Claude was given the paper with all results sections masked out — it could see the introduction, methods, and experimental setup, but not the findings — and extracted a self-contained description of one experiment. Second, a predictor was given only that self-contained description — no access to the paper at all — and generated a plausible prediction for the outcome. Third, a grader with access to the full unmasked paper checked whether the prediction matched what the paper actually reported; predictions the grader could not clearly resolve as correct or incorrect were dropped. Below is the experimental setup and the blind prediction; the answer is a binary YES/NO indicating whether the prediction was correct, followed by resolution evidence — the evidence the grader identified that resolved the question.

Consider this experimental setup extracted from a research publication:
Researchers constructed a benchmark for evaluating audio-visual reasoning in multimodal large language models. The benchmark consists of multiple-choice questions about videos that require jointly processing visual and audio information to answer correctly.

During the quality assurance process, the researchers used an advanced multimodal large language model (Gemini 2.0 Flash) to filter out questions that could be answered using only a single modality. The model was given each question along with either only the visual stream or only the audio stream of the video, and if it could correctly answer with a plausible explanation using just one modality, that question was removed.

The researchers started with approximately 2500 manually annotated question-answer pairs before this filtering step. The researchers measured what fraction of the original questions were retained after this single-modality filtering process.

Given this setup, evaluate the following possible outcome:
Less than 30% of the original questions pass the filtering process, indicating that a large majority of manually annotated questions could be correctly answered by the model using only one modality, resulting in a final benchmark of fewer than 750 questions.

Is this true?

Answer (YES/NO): NO